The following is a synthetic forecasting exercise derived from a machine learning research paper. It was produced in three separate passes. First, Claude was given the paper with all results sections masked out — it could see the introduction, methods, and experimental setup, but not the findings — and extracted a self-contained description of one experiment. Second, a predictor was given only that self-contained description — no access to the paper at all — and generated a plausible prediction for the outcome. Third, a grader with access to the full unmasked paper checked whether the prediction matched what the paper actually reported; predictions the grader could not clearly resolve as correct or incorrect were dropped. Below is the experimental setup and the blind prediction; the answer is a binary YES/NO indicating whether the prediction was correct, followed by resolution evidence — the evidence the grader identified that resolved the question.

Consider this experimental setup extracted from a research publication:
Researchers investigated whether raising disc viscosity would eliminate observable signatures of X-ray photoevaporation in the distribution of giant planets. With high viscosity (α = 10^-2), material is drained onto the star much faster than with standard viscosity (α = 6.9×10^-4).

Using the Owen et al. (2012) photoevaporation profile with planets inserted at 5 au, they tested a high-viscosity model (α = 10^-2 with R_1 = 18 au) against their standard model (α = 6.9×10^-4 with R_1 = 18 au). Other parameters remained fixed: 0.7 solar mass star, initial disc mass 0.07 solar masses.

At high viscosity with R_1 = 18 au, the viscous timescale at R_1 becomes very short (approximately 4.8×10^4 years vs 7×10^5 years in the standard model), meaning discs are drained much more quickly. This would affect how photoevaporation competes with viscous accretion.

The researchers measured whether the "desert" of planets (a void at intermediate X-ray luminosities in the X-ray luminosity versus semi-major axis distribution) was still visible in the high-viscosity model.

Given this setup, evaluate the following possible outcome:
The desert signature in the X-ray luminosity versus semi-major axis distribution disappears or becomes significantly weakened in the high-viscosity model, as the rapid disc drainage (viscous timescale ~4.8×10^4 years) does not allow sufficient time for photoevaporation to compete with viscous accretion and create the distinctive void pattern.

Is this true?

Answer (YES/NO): YES